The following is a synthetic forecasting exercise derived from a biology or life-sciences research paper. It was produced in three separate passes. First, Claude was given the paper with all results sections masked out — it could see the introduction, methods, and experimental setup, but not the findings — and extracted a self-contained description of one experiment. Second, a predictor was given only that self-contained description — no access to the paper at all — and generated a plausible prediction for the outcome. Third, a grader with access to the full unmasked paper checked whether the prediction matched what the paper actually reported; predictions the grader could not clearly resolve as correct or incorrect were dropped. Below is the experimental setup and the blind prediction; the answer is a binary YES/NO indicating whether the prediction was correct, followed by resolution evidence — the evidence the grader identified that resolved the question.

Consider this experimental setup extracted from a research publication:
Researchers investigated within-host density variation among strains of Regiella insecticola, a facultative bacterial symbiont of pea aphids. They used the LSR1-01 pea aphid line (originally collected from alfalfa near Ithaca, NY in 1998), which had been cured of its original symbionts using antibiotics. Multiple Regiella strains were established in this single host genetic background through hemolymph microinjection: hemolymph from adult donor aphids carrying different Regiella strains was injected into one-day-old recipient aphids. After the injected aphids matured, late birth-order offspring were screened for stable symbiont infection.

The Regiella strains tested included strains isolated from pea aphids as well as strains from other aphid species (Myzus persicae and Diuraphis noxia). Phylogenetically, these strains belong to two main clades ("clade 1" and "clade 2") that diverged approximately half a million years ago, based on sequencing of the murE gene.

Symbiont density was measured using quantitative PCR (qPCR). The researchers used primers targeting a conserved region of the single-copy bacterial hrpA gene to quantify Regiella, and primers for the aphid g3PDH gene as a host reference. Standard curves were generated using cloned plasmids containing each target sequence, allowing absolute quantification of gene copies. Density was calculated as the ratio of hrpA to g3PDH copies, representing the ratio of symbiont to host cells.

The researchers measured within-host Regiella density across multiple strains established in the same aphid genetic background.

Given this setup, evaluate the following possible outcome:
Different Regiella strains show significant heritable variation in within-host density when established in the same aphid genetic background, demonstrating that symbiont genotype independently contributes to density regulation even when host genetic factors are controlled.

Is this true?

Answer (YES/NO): YES